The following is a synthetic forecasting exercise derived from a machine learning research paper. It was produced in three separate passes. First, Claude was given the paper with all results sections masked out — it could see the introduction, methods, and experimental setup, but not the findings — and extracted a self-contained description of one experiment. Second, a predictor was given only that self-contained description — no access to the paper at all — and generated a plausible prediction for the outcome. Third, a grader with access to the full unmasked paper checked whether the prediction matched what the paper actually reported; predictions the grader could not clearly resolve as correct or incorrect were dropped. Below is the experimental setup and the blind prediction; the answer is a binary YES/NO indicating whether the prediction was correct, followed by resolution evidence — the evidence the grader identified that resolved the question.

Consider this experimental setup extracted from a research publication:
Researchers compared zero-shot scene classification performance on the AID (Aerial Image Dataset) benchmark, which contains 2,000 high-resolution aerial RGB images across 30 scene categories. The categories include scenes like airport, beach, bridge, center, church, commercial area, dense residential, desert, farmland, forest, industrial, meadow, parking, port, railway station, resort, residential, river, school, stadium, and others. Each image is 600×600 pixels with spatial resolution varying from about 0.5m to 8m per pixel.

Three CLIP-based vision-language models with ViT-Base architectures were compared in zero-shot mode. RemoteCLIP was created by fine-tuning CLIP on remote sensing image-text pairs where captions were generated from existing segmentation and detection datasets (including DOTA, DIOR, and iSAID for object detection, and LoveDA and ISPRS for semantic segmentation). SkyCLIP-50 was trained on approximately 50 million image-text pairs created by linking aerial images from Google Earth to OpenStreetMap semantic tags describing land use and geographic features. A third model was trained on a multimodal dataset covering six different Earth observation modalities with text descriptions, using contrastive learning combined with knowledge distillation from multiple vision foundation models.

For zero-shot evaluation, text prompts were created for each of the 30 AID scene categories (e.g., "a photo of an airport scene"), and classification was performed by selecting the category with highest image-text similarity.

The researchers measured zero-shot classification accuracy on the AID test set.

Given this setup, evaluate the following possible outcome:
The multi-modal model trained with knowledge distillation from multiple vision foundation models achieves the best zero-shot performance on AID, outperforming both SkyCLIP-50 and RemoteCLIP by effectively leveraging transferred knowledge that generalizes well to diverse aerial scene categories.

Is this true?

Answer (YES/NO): NO